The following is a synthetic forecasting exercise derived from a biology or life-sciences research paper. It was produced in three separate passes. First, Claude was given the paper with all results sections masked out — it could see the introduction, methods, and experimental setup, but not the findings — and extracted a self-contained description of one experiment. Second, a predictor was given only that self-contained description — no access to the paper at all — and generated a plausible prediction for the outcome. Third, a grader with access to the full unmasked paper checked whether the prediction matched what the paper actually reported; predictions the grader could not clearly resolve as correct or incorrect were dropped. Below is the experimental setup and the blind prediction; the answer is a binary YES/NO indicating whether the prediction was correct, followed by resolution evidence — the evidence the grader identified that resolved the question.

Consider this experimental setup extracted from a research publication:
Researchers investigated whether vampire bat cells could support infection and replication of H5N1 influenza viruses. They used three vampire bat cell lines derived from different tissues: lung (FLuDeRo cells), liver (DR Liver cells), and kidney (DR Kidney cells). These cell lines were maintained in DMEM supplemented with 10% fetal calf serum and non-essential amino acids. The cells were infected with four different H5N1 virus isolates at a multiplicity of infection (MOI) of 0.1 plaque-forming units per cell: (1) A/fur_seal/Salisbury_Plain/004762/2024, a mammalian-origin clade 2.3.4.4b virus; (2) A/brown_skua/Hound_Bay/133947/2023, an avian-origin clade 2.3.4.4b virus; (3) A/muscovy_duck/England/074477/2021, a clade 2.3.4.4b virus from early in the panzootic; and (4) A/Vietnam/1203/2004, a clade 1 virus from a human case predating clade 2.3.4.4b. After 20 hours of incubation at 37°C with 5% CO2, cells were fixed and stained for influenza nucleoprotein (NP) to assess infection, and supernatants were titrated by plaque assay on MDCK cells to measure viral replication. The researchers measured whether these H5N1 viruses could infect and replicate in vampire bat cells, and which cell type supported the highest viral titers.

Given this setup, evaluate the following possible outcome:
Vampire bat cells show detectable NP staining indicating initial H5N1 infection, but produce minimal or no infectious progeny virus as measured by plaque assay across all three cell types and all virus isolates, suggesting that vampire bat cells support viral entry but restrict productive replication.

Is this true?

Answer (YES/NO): NO